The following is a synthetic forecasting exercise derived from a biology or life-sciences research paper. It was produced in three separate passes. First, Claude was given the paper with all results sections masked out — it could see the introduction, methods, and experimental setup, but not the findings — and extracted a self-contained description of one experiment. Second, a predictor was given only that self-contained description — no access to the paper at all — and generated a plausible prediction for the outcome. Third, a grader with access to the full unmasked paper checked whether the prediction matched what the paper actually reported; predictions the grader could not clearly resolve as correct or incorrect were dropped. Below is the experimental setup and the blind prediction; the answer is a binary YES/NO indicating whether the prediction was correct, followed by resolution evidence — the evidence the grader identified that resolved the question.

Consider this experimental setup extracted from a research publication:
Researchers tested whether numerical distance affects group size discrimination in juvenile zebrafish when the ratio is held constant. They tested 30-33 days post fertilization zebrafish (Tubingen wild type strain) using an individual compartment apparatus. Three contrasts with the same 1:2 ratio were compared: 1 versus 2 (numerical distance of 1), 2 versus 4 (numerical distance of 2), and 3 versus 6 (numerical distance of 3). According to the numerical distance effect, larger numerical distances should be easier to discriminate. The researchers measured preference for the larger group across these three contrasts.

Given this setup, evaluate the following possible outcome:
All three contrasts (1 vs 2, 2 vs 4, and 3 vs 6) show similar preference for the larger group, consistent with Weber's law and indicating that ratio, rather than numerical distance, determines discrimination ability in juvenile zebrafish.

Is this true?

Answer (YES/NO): NO